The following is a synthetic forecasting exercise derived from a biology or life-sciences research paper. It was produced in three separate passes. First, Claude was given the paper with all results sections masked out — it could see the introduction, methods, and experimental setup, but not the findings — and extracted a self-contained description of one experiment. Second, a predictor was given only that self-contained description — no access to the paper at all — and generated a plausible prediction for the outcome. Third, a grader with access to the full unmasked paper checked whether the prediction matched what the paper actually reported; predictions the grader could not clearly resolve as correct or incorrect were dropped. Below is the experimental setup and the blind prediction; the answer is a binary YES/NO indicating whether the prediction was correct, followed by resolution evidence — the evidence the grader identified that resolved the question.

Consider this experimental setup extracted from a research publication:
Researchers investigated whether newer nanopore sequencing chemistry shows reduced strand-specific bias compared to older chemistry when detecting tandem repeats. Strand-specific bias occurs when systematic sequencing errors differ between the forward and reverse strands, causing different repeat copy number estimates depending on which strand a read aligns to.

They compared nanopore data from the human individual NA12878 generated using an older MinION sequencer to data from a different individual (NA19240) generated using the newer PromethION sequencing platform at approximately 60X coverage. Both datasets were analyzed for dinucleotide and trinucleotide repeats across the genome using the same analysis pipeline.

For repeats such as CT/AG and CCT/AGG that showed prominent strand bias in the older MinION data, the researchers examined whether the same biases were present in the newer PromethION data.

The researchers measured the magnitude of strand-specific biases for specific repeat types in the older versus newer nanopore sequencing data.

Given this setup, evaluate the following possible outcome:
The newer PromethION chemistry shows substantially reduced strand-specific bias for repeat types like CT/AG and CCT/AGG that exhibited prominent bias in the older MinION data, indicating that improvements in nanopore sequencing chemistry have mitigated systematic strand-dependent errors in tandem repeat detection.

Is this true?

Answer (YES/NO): YES